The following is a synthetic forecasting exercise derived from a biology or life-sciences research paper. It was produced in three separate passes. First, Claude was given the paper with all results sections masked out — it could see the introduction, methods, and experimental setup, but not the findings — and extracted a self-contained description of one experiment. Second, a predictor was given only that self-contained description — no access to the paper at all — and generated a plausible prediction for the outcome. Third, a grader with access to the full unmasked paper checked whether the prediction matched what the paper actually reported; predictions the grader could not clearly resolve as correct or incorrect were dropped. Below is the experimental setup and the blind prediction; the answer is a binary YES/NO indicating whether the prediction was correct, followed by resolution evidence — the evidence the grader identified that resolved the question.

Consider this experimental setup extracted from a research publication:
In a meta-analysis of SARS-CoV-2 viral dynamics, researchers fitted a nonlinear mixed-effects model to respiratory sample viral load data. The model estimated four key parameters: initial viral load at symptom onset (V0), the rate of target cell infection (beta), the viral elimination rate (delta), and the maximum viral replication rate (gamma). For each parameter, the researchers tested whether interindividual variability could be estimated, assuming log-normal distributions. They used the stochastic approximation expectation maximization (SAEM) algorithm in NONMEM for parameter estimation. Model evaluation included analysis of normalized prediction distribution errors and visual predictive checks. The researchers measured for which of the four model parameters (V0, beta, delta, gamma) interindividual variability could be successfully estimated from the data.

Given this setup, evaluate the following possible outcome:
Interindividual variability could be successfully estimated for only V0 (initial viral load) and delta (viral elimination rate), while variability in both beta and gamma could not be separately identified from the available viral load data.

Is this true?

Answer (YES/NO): NO